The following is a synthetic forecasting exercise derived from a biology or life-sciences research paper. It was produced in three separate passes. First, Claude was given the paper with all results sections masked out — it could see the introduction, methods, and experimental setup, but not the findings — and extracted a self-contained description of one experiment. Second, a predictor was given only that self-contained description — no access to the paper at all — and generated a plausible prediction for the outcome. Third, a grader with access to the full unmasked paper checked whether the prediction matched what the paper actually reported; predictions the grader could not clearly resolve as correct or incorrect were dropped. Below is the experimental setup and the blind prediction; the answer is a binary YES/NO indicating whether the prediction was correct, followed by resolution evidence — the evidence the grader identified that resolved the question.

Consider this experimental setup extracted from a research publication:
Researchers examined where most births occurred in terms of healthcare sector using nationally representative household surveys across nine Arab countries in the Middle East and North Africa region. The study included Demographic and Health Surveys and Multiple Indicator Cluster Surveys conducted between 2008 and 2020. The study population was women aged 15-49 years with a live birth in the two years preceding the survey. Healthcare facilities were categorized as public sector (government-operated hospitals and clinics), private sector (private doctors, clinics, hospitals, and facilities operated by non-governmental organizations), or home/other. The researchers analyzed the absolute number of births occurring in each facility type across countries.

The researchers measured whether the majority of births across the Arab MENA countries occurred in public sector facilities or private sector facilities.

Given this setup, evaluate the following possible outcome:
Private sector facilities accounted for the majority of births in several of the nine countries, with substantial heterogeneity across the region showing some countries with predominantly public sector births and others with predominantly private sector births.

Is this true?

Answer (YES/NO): NO